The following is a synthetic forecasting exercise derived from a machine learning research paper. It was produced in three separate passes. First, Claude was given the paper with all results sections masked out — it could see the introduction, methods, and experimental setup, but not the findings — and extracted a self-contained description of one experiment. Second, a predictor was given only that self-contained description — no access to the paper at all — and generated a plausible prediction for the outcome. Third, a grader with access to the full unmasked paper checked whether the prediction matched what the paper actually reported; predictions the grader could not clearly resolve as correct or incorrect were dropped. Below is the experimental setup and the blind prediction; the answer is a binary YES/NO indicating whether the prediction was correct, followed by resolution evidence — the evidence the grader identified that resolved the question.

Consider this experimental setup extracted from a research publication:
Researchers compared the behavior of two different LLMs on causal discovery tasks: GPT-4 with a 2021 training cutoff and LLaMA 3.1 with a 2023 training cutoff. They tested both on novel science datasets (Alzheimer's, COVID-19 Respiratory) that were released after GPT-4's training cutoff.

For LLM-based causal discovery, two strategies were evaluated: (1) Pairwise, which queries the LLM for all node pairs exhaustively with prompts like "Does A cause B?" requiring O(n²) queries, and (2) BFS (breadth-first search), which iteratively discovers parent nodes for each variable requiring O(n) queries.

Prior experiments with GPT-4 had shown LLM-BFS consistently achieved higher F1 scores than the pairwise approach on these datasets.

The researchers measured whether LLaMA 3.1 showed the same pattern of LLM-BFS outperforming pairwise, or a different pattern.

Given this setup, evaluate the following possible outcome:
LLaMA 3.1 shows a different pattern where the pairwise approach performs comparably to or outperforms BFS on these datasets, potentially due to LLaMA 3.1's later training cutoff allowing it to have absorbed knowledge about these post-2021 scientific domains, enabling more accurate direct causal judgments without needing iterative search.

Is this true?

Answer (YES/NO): YES